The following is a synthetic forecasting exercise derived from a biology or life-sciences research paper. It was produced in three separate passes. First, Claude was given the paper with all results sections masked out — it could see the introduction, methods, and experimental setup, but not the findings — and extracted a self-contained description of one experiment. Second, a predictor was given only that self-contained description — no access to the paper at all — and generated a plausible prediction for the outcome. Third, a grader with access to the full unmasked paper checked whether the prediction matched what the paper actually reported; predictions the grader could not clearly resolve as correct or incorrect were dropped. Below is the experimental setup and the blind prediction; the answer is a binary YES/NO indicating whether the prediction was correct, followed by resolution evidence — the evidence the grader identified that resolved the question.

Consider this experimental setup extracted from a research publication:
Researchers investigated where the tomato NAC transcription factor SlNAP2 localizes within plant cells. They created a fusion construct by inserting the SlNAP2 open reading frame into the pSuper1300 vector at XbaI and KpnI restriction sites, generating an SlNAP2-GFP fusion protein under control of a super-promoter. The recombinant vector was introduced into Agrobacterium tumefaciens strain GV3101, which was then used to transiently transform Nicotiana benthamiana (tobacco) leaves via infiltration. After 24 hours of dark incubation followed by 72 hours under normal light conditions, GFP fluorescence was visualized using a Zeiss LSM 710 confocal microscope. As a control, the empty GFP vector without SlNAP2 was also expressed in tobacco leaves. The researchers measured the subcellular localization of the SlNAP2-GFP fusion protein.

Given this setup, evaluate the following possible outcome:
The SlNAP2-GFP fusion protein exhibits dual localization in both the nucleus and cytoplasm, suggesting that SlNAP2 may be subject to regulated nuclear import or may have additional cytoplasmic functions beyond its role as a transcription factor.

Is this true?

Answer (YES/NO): NO